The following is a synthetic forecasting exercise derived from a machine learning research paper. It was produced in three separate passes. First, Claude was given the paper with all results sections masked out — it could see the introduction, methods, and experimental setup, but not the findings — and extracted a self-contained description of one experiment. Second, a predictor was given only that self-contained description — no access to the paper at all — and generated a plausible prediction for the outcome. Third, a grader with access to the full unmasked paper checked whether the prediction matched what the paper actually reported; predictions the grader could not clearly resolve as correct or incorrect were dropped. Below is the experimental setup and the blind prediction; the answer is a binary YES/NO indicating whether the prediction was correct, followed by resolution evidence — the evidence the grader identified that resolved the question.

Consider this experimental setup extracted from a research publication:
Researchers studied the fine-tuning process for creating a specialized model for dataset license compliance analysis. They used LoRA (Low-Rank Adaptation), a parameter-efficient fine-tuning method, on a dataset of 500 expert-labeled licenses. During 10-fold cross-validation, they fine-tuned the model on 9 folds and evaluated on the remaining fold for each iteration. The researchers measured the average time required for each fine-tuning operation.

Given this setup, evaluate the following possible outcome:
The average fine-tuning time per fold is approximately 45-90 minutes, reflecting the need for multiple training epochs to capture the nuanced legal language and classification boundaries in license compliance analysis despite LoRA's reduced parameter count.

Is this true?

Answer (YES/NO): NO